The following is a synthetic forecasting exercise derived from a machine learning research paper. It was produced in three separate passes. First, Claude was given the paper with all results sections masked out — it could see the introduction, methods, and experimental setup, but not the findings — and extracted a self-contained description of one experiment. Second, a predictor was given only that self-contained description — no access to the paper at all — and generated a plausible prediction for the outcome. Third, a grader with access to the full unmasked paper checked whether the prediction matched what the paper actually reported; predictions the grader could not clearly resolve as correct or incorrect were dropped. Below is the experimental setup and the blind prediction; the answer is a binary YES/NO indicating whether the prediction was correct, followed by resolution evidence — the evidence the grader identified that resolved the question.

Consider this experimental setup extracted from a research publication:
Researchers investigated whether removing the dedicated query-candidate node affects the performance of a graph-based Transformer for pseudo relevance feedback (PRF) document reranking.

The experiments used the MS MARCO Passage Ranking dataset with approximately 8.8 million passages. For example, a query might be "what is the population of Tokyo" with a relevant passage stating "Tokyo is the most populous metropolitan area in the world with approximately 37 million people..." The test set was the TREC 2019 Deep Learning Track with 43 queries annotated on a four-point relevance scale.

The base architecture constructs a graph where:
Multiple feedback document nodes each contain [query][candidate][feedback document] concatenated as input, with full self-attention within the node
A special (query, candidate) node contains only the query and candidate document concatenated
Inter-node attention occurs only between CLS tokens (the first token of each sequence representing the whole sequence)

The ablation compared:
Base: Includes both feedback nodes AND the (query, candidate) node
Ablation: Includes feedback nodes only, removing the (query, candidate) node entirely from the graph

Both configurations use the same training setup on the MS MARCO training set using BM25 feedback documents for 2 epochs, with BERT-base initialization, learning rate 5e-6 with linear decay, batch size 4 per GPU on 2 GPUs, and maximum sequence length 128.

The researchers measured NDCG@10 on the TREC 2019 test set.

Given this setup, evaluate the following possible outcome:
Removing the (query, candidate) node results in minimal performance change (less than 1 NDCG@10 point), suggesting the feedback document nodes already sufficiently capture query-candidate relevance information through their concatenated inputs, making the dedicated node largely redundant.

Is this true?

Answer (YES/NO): NO